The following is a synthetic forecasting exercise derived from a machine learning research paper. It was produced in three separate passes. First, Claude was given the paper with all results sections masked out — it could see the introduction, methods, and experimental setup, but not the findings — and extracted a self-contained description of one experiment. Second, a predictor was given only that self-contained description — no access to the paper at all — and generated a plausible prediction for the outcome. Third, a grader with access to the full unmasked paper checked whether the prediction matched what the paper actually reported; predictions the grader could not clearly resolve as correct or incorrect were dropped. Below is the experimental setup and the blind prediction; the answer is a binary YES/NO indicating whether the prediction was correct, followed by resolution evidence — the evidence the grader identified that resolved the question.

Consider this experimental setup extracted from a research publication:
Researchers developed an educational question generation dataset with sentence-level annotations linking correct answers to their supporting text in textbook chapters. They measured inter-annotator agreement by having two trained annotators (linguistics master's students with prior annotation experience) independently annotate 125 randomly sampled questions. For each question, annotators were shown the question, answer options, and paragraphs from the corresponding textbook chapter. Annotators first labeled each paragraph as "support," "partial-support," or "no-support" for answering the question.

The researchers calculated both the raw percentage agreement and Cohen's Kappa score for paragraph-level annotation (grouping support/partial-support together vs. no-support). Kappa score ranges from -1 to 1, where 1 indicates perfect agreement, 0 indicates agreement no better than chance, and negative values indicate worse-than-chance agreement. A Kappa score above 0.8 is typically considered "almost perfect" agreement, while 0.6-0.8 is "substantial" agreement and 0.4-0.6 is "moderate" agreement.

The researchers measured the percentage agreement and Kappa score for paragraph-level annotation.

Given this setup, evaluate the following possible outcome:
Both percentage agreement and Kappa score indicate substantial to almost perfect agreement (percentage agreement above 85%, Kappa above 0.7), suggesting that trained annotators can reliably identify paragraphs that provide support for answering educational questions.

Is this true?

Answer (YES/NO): YES